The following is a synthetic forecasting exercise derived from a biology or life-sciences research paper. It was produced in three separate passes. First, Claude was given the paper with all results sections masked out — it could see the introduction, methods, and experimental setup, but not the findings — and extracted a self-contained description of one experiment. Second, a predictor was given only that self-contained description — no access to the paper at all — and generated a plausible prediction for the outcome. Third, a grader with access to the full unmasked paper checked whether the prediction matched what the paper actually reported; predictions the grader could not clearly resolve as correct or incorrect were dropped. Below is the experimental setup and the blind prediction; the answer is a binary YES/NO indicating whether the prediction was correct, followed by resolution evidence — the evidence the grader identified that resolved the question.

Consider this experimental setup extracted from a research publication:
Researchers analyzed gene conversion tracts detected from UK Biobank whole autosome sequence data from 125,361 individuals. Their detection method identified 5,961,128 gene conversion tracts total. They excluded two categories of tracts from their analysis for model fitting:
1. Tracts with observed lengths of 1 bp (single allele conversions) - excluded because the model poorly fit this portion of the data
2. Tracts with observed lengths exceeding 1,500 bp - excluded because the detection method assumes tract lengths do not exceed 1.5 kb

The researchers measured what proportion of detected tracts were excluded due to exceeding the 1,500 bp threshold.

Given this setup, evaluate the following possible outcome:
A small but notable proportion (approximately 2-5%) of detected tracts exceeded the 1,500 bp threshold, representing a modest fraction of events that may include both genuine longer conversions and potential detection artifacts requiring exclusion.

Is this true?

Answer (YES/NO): YES